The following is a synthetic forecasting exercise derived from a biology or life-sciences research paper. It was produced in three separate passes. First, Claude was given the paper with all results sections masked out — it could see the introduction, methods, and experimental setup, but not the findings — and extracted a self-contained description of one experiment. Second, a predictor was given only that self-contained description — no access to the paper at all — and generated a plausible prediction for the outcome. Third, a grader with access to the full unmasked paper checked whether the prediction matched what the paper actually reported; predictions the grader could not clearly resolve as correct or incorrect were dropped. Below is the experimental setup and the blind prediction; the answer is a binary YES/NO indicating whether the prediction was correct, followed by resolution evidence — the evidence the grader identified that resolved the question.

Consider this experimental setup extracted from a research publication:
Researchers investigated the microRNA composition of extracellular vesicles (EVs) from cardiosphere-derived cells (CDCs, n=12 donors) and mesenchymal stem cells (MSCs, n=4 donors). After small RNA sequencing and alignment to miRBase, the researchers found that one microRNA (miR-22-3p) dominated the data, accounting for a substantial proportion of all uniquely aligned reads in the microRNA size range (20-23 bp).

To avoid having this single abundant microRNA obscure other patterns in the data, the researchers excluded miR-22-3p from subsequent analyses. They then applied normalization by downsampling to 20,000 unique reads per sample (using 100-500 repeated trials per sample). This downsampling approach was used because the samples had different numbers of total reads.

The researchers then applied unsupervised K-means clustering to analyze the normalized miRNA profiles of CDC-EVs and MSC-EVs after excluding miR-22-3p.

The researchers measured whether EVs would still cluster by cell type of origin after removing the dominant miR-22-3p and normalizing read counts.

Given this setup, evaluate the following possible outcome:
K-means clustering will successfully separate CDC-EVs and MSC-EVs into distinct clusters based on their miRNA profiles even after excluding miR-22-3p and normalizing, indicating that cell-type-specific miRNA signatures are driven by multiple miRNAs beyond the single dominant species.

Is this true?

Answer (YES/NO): YES